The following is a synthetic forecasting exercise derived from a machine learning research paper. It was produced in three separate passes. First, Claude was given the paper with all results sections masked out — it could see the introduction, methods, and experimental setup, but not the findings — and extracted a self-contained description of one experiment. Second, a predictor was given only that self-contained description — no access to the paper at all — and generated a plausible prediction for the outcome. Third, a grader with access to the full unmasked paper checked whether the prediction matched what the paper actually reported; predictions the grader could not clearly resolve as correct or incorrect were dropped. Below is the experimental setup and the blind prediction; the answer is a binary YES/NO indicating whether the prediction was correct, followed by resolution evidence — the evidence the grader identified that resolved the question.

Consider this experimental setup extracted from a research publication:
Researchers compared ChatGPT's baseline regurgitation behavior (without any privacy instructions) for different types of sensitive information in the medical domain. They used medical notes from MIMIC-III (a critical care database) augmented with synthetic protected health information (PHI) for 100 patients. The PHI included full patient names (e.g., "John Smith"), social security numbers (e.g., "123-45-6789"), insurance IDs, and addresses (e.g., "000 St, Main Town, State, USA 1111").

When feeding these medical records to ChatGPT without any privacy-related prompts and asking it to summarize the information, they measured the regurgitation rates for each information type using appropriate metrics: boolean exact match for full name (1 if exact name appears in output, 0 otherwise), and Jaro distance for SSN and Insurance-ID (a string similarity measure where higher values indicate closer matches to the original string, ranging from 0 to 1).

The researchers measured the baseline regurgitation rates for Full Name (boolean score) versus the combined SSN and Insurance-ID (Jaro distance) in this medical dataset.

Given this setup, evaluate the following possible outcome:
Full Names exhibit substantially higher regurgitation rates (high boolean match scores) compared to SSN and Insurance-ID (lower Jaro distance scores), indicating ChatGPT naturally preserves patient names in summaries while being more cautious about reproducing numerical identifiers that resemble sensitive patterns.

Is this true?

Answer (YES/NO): YES